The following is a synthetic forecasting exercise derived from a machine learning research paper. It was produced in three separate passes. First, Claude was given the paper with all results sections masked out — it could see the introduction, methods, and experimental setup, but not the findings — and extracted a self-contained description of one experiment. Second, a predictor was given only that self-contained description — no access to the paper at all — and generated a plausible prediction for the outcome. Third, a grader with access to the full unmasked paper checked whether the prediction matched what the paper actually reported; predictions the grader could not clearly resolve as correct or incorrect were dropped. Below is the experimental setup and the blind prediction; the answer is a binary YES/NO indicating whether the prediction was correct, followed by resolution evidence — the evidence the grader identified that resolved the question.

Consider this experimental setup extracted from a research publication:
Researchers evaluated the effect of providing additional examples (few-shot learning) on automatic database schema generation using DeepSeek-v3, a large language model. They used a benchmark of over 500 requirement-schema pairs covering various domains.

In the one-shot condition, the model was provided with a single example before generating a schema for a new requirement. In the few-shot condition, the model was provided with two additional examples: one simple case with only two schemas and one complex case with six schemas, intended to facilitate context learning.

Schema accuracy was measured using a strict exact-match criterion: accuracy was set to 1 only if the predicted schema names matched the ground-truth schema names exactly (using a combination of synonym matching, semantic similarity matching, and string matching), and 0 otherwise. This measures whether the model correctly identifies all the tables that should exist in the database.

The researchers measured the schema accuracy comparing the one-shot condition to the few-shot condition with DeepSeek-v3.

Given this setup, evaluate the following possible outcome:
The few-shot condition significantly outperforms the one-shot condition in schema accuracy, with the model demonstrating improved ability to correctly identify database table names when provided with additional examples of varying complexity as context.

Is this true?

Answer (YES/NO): NO